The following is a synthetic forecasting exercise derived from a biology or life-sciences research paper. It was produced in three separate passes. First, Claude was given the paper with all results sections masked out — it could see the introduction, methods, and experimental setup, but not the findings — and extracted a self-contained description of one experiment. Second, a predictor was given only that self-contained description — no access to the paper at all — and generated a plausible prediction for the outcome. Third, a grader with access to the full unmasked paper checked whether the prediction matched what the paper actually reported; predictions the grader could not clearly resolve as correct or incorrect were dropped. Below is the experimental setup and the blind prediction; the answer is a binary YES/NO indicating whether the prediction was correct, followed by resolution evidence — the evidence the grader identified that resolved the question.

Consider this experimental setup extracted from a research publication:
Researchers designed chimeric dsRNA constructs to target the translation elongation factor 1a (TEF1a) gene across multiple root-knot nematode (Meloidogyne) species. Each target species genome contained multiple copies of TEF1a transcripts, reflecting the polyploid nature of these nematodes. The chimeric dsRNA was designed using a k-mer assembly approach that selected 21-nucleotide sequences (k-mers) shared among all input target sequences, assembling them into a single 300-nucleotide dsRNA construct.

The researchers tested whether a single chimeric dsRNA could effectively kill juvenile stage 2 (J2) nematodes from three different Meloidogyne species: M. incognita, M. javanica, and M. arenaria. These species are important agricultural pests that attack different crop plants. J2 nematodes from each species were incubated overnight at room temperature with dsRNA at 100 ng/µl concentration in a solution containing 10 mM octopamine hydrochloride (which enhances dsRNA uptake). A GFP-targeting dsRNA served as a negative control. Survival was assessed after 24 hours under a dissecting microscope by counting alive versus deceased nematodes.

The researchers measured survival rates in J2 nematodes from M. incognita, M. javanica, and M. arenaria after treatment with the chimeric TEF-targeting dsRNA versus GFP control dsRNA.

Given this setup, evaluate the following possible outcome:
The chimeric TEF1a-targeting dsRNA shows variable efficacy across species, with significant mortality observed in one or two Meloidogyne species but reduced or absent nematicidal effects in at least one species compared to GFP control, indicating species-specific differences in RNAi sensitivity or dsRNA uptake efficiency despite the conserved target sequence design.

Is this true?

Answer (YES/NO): NO